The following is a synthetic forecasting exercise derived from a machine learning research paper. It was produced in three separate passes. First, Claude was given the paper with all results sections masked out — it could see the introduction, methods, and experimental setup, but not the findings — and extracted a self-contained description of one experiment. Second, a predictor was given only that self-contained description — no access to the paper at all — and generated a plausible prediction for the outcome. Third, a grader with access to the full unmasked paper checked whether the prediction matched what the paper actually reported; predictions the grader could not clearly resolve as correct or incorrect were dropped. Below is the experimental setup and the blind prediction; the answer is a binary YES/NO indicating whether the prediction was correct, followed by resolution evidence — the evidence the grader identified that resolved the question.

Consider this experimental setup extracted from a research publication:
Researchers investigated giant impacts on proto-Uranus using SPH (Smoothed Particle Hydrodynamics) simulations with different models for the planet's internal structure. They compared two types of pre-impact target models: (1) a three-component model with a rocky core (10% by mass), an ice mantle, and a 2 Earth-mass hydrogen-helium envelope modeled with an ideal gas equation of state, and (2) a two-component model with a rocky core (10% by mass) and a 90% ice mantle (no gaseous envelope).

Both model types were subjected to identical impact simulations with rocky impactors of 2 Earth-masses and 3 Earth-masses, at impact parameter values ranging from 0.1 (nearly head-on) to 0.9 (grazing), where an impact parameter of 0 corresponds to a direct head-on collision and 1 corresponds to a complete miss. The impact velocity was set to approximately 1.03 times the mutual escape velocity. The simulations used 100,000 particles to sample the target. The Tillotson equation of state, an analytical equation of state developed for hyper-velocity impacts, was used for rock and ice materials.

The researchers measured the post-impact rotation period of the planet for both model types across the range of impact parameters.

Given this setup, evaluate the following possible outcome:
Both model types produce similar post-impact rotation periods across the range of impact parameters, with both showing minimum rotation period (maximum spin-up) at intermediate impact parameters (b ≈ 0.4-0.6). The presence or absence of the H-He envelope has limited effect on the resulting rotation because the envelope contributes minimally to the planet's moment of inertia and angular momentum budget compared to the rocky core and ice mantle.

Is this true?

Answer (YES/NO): NO